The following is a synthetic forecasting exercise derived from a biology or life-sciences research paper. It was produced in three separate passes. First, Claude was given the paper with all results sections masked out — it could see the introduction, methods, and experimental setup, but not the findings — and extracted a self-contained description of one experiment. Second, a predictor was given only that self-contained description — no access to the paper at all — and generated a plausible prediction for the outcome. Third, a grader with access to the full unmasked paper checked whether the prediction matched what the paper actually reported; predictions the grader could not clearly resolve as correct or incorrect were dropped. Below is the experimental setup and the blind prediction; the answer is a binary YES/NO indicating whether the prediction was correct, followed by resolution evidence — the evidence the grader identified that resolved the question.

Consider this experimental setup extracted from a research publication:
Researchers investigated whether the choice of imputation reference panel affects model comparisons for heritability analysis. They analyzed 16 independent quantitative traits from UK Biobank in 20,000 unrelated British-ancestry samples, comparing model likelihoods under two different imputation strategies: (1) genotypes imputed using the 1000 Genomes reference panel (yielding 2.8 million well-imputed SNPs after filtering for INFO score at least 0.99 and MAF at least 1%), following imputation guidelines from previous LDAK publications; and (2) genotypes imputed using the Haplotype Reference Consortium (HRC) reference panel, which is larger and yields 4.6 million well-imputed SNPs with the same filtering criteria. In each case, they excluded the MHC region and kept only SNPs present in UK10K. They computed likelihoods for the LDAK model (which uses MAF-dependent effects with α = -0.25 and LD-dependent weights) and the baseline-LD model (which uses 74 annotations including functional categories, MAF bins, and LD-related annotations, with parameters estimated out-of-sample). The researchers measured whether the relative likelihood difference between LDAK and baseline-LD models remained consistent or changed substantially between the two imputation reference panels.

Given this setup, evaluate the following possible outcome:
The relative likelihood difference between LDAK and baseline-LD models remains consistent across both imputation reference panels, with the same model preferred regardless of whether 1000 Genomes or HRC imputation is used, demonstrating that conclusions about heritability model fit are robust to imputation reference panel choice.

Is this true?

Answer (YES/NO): NO